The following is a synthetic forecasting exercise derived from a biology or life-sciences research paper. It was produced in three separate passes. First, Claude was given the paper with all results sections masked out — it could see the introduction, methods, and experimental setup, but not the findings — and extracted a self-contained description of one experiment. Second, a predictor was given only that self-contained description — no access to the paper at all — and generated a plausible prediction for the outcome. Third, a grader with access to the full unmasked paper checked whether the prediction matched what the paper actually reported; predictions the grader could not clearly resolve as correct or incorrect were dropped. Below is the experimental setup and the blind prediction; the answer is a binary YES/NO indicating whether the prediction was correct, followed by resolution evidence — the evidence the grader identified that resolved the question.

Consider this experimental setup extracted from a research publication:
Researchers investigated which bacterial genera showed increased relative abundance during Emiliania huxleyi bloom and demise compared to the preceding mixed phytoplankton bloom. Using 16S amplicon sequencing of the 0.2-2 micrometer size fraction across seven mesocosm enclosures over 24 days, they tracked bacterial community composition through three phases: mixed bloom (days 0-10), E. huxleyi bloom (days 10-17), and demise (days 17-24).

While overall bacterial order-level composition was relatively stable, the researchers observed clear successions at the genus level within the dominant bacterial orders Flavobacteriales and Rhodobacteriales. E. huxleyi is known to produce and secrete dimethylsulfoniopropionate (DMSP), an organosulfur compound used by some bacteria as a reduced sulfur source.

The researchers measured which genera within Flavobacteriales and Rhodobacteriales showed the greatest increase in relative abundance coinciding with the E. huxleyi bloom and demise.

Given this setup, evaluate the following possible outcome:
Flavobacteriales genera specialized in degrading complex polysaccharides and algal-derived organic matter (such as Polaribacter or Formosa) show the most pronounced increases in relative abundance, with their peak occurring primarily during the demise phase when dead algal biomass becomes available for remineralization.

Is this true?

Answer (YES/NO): NO